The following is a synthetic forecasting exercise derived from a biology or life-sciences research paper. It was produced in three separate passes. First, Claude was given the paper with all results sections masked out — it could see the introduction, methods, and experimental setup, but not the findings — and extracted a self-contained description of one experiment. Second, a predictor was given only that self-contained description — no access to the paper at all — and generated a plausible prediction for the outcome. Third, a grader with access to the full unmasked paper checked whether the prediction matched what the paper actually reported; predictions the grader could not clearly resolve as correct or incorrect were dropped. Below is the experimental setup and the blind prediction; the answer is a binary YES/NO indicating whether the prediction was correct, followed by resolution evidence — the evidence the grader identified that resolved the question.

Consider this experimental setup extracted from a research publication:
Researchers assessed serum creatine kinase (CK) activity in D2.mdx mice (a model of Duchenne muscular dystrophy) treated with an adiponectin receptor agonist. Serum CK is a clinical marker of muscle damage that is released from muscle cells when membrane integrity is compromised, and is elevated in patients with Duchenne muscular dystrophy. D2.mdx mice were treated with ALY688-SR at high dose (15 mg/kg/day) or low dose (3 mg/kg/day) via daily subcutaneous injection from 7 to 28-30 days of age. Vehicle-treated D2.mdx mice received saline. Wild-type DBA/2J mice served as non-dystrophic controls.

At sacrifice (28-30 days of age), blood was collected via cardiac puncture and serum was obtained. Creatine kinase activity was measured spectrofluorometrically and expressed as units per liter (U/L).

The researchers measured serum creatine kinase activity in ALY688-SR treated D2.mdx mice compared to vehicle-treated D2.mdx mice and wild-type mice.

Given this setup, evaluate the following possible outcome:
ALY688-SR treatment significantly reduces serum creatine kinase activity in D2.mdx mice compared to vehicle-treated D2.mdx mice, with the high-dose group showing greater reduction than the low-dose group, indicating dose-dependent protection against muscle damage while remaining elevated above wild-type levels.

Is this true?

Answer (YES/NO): NO